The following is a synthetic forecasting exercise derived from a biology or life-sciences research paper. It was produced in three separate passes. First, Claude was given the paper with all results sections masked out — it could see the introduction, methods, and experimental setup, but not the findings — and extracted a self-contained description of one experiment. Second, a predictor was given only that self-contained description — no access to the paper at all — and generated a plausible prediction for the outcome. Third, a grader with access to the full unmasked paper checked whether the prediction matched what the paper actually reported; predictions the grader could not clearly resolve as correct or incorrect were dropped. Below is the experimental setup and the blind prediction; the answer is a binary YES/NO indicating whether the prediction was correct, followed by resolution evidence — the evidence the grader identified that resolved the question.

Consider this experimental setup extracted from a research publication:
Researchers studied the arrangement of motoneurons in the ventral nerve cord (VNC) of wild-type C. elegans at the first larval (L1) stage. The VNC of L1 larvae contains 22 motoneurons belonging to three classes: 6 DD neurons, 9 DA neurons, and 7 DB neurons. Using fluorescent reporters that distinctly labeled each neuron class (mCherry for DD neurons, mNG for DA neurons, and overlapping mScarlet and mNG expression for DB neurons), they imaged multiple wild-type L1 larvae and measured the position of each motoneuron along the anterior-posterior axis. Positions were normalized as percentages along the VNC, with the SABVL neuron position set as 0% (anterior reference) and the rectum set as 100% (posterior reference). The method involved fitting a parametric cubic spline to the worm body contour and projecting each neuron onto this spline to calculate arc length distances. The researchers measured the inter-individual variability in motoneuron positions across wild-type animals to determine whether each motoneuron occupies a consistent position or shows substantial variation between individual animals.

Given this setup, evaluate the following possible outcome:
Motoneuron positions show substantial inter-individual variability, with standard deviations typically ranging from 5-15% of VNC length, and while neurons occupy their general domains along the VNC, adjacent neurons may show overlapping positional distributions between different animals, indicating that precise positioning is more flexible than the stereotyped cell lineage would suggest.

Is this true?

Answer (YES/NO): NO